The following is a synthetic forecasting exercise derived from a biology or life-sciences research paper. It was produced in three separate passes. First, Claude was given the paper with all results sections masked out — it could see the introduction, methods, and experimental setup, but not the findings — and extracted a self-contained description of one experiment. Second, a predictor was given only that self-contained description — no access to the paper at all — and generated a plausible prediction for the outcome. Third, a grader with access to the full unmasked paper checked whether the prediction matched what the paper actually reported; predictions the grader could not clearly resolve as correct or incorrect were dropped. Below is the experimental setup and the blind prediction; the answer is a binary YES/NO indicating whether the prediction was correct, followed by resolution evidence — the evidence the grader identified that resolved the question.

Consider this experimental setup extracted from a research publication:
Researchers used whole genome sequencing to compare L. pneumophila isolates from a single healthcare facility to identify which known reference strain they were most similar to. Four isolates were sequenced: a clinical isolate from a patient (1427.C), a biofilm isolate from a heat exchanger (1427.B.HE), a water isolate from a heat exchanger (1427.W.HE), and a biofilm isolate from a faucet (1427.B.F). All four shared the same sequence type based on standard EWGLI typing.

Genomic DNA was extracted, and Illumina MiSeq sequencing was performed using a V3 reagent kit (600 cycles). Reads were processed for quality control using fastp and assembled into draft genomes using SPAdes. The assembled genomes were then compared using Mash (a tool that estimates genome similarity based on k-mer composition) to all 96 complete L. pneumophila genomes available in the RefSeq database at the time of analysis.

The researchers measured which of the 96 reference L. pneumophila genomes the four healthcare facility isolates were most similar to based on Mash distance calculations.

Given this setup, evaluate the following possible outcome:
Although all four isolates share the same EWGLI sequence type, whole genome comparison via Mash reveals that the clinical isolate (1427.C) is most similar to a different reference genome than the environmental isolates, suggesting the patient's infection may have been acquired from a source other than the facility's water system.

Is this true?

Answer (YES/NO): NO